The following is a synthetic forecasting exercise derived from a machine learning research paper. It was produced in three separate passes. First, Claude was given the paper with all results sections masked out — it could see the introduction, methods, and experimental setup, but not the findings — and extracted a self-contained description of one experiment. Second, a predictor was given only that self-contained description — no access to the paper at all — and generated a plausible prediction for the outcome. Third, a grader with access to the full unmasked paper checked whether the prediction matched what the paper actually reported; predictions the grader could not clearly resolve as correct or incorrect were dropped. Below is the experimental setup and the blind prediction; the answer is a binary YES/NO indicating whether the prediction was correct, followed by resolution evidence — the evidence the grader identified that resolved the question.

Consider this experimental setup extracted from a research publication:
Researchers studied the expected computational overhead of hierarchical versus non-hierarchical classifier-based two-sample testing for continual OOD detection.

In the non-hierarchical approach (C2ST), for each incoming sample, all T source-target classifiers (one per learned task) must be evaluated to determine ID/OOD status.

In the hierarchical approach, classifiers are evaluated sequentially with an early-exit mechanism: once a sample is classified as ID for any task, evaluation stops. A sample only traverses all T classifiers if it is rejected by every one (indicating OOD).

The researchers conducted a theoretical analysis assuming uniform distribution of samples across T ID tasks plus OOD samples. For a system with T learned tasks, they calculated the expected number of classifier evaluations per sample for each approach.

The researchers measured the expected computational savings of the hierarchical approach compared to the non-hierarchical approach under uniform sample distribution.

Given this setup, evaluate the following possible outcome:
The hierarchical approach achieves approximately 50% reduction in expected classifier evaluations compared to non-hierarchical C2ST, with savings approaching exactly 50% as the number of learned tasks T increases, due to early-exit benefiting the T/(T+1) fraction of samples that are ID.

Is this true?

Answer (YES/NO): YES